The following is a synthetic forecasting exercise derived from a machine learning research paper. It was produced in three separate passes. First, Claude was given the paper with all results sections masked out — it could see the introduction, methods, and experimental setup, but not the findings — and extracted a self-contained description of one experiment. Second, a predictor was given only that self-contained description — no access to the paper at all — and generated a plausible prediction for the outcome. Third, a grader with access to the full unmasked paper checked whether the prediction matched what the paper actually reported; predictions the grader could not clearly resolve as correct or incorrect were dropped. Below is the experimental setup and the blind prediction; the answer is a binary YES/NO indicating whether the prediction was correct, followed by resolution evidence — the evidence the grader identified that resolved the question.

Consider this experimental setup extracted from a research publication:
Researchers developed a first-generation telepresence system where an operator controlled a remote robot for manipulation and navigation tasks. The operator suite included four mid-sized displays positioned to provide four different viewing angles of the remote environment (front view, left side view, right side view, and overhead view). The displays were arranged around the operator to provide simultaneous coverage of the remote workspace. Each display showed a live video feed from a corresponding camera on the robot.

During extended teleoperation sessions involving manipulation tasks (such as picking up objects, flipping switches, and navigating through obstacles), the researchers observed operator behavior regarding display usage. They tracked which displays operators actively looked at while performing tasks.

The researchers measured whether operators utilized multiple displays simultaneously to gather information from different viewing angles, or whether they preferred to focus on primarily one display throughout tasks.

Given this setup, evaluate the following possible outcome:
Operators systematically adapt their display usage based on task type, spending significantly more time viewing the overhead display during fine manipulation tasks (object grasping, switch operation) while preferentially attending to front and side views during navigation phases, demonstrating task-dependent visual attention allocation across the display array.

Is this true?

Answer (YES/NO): NO